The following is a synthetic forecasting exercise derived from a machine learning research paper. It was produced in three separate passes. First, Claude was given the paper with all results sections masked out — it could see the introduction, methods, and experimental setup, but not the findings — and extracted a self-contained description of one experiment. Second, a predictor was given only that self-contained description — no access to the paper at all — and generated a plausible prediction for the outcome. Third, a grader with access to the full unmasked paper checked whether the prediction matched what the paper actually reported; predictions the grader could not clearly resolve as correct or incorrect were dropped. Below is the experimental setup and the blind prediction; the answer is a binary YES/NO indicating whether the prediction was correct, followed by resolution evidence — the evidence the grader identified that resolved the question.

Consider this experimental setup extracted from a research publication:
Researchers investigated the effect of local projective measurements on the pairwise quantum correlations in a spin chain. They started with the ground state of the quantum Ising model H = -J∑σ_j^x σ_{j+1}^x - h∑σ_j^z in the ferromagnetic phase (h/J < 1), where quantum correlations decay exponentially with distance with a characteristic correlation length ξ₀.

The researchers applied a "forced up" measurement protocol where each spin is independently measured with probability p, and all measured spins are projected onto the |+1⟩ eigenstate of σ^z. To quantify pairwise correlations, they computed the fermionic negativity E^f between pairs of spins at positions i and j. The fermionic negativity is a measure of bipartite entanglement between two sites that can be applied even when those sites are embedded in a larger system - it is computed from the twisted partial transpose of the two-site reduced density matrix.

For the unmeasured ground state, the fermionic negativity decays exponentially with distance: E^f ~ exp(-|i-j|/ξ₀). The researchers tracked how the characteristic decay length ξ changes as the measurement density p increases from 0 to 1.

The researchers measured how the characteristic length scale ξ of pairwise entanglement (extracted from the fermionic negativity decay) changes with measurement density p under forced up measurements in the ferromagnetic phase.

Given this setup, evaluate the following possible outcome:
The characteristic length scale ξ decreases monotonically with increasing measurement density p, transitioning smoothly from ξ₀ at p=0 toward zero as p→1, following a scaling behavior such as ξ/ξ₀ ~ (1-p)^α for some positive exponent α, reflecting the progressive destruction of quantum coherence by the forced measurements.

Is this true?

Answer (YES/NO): NO